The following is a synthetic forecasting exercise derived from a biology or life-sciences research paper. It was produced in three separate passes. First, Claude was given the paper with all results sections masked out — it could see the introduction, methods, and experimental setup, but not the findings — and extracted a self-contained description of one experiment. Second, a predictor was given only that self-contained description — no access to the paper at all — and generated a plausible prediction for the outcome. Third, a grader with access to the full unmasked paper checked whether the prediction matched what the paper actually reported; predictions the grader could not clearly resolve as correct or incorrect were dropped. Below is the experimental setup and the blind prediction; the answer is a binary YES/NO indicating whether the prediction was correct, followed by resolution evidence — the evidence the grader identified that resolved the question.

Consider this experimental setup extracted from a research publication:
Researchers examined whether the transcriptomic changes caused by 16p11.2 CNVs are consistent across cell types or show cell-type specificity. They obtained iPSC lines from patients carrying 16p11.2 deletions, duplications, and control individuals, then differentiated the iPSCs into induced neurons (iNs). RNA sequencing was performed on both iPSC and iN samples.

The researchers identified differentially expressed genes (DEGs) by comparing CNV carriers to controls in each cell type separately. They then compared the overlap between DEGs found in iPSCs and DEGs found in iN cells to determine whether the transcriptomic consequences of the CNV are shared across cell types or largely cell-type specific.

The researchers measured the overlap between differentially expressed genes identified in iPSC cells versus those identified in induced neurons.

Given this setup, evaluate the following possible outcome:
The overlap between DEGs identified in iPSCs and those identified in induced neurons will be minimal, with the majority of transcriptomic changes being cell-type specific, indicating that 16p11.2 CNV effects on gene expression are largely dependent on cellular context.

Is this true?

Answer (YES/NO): YES